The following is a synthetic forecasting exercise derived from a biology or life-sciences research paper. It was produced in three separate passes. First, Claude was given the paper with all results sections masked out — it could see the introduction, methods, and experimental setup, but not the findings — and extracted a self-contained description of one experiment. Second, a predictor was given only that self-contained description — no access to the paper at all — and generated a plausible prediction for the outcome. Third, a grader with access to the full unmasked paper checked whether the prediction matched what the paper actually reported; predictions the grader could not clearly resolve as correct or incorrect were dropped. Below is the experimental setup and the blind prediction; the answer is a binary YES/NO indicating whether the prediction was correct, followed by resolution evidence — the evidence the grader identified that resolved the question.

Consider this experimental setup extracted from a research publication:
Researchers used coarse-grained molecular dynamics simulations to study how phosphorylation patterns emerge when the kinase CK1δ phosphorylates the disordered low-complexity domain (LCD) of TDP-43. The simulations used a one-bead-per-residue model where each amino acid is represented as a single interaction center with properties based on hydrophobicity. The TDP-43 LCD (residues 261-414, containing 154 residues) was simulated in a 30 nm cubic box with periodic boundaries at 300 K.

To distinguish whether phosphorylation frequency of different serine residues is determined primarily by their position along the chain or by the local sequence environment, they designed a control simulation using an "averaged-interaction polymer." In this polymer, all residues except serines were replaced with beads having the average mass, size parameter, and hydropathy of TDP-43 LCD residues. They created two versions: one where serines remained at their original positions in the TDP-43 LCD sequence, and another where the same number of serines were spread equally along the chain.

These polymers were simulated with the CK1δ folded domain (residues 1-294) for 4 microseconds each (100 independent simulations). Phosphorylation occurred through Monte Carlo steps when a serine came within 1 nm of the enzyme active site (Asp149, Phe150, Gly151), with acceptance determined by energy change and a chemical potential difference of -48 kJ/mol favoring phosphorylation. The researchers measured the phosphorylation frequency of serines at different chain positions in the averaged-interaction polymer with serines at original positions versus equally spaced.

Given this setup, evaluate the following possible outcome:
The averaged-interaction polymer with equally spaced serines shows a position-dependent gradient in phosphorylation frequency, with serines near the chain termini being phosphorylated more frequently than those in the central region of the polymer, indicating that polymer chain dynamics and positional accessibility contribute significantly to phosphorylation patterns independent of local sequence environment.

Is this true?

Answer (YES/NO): NO